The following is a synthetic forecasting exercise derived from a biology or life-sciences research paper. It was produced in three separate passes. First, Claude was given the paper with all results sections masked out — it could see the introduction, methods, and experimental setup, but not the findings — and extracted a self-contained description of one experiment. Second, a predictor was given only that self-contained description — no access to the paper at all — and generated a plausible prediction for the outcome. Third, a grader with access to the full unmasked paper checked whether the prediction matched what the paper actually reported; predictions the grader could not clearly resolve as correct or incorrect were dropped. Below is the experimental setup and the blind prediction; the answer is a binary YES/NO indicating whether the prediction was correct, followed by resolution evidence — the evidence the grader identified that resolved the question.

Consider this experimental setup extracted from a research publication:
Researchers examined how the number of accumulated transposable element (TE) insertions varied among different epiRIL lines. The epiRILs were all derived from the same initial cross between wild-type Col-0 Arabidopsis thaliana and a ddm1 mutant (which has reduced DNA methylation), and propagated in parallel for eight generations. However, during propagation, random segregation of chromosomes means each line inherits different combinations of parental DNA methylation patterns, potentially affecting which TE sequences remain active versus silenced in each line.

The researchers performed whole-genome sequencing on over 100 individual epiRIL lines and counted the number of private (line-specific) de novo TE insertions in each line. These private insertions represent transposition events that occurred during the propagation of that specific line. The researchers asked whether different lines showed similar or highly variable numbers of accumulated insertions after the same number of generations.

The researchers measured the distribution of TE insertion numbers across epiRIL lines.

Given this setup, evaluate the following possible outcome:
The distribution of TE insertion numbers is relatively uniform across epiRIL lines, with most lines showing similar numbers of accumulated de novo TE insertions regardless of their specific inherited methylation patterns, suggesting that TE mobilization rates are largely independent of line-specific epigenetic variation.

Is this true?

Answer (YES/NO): NO